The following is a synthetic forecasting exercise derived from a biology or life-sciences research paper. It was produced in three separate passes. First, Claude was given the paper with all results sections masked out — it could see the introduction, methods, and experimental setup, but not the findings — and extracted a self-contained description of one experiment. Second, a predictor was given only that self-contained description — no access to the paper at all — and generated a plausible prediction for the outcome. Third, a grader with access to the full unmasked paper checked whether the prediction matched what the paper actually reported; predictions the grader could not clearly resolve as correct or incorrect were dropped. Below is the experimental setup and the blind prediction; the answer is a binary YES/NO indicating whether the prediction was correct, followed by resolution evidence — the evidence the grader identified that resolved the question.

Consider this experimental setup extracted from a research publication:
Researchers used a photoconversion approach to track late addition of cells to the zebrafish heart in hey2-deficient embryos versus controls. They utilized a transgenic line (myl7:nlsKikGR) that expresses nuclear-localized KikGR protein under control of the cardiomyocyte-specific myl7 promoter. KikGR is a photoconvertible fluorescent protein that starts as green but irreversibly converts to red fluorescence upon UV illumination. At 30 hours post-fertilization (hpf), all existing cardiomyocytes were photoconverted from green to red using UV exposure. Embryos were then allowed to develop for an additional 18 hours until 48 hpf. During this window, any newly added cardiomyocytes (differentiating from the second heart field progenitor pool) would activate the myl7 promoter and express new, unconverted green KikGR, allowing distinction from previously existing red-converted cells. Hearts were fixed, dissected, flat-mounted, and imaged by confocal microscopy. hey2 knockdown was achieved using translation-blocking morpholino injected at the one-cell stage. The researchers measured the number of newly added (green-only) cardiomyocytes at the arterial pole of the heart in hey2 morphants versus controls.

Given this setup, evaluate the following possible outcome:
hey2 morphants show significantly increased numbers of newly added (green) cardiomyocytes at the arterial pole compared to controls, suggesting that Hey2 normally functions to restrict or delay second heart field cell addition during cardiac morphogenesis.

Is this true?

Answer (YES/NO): YES